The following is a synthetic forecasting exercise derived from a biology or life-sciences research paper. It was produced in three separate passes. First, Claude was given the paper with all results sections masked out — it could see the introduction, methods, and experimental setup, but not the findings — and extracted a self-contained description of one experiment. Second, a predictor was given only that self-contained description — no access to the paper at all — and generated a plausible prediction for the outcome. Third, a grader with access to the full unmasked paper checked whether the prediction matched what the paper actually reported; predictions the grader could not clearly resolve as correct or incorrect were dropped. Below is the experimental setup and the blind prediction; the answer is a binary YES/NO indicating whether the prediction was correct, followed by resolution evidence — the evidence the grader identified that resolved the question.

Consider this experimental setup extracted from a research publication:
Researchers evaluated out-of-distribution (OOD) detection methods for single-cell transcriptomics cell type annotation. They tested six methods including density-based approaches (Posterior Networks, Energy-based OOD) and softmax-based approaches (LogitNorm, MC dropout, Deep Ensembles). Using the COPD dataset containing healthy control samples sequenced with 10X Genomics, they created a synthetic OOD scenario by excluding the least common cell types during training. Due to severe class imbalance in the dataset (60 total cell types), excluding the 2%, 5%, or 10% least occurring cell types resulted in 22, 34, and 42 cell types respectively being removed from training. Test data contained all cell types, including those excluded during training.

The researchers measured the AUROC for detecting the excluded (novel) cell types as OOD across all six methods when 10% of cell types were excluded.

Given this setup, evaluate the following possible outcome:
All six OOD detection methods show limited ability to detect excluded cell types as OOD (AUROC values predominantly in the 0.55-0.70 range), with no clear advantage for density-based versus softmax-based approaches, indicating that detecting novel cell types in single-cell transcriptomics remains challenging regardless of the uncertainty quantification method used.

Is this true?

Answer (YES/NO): NO